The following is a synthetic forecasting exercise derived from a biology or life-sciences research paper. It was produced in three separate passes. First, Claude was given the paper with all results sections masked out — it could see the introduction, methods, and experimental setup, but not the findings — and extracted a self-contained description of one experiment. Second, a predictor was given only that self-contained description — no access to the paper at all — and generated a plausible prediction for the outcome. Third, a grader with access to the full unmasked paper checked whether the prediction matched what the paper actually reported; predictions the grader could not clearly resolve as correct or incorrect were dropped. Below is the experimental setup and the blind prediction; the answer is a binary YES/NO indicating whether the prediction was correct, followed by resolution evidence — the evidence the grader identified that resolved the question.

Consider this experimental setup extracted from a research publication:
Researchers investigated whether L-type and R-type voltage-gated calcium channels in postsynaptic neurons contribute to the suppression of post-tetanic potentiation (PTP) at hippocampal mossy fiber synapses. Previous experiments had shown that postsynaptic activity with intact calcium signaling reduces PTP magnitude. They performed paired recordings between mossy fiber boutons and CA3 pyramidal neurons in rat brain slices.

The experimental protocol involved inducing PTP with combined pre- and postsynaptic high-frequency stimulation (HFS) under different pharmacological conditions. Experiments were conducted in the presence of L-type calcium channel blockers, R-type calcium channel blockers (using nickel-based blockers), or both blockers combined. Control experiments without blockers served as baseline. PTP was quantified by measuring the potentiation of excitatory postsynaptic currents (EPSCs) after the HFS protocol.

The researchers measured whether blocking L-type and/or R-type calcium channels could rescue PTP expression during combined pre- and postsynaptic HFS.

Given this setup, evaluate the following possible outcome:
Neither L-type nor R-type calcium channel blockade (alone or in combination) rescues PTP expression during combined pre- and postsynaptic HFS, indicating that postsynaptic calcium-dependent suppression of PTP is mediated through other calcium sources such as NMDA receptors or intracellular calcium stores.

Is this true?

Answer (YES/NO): NO